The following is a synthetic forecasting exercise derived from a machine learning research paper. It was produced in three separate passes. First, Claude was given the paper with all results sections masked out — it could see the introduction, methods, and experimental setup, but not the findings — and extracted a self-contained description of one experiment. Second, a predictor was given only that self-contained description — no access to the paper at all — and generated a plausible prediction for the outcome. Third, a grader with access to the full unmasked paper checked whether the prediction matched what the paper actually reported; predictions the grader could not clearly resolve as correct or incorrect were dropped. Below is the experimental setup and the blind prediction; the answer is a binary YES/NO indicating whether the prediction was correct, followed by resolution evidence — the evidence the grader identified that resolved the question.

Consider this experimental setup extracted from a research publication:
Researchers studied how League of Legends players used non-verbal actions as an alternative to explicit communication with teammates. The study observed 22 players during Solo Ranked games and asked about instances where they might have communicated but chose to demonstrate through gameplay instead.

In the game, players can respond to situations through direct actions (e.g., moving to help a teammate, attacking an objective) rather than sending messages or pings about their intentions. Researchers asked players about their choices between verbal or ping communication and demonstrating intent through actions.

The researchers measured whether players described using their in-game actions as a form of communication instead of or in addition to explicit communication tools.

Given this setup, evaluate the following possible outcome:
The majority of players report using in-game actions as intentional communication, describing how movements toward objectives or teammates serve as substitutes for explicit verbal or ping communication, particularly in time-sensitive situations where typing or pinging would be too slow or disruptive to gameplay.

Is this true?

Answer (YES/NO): NO